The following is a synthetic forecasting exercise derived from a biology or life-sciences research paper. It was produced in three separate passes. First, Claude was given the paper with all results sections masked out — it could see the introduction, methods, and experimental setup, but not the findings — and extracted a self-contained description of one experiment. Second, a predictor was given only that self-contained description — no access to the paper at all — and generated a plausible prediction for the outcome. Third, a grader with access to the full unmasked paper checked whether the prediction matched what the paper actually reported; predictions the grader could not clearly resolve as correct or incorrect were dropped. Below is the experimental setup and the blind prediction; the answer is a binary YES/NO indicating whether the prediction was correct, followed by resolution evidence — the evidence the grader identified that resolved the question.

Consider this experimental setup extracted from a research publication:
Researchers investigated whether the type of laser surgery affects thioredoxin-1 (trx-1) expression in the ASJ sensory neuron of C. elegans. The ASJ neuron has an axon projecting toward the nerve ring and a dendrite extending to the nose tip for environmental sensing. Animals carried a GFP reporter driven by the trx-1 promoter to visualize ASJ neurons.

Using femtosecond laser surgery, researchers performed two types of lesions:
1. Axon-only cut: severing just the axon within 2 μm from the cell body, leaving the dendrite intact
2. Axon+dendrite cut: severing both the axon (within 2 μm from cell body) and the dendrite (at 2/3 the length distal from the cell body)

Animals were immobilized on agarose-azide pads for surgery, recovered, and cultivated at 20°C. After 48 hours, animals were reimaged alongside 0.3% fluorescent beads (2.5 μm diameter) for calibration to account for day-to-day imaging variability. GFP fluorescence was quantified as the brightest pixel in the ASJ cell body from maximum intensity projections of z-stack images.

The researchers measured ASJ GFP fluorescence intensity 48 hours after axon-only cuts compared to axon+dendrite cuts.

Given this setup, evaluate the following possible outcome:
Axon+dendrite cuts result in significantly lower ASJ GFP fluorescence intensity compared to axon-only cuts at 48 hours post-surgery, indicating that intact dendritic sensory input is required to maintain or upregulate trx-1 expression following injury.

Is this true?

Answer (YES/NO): NO